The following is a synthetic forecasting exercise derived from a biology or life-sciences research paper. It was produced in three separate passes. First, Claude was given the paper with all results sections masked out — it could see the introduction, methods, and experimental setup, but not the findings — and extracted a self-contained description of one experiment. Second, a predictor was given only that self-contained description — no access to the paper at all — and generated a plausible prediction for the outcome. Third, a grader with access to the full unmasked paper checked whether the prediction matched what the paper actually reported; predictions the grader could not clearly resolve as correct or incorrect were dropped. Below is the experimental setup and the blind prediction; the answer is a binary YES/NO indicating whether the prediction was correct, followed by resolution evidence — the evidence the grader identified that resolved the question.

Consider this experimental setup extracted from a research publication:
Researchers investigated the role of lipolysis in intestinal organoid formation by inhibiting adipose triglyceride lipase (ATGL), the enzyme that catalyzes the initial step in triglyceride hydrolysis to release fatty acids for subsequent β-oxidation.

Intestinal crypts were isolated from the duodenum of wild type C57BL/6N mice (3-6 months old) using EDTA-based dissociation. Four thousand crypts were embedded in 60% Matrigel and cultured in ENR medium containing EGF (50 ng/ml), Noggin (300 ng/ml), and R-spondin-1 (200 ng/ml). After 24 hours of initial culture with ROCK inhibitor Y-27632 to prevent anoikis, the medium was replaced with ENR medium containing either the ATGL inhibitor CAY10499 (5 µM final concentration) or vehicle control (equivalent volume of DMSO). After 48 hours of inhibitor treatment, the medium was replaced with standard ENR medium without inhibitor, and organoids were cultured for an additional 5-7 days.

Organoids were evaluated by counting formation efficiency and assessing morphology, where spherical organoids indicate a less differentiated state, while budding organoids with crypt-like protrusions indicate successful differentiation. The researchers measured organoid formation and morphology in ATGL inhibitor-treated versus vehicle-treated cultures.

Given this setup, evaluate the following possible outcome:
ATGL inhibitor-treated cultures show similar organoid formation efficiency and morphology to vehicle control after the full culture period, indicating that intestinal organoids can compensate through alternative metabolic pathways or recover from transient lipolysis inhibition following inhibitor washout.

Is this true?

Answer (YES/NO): NO